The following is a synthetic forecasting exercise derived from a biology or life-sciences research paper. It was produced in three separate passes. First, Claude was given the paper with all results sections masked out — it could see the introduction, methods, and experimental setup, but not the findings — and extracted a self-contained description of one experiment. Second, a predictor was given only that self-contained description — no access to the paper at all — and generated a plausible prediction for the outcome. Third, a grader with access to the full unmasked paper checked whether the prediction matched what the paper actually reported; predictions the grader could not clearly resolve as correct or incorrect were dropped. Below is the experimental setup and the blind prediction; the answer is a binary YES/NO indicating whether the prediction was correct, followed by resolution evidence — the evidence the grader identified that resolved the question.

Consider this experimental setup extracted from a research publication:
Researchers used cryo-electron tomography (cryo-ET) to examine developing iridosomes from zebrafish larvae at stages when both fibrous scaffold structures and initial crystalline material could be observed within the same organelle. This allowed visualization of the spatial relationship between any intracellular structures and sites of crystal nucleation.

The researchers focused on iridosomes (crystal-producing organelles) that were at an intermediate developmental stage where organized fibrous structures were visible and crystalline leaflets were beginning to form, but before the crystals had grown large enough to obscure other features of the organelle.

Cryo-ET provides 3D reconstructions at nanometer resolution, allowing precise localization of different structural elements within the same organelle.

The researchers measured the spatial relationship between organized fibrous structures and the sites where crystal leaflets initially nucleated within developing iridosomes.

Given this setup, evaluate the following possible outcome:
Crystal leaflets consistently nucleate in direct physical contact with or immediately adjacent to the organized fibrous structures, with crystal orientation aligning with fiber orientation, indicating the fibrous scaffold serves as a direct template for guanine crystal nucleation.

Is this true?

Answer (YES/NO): YES